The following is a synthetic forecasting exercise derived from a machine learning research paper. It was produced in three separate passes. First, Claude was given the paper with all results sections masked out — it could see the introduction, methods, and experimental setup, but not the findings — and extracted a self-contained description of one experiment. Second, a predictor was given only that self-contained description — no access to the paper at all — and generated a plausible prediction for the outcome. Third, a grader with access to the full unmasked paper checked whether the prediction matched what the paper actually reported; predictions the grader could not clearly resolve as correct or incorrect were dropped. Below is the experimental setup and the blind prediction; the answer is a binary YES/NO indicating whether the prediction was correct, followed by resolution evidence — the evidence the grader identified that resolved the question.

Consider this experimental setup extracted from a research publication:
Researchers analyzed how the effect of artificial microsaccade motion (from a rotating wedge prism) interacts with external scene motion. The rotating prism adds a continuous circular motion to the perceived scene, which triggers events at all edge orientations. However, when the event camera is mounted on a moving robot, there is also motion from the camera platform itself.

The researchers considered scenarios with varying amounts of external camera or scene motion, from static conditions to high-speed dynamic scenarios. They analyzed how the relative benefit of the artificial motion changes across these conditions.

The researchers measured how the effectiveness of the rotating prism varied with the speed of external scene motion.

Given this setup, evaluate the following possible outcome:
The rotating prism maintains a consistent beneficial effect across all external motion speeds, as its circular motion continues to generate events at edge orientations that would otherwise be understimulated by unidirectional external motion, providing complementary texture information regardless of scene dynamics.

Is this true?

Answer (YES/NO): NO